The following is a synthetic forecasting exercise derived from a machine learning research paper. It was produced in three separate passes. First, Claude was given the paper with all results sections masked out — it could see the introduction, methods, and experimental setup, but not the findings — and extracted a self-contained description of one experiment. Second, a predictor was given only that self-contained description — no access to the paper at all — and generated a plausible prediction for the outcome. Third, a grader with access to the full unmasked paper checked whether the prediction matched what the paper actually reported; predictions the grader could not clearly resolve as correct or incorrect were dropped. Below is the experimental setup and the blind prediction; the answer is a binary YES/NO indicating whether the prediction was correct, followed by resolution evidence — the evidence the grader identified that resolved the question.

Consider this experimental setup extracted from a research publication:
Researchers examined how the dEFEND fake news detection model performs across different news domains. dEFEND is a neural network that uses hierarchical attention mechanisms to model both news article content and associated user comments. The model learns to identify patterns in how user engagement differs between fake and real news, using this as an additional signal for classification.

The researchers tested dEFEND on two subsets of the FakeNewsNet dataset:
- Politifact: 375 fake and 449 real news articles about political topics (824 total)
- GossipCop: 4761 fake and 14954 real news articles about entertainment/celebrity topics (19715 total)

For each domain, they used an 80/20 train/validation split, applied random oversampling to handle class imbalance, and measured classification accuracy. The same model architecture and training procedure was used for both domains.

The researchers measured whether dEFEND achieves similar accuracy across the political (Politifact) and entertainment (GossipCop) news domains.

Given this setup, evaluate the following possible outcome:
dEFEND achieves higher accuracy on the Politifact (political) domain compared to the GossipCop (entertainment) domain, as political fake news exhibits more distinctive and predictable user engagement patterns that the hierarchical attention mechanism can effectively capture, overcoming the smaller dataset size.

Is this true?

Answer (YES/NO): YES